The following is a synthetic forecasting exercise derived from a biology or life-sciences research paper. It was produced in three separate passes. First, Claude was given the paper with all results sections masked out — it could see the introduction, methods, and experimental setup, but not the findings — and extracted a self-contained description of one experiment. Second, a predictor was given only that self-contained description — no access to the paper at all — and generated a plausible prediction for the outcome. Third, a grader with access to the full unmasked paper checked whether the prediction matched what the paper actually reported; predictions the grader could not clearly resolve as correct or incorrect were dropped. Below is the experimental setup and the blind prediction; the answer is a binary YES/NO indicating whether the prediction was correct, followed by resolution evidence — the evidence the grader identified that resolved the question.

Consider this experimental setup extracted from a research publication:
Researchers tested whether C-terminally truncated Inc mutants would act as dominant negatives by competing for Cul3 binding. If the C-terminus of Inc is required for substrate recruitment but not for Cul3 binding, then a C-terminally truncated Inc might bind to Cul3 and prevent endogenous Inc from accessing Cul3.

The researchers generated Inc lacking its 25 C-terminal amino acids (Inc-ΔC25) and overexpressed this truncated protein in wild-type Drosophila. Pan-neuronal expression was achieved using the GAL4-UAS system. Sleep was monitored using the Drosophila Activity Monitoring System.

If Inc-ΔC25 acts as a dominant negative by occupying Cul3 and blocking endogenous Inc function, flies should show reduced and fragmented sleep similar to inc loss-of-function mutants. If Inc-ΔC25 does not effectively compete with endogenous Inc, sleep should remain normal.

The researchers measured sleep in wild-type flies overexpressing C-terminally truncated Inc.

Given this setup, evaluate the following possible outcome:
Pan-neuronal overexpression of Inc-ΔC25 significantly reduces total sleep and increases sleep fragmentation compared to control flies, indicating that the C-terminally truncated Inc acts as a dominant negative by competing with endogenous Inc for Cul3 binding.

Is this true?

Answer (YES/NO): NO